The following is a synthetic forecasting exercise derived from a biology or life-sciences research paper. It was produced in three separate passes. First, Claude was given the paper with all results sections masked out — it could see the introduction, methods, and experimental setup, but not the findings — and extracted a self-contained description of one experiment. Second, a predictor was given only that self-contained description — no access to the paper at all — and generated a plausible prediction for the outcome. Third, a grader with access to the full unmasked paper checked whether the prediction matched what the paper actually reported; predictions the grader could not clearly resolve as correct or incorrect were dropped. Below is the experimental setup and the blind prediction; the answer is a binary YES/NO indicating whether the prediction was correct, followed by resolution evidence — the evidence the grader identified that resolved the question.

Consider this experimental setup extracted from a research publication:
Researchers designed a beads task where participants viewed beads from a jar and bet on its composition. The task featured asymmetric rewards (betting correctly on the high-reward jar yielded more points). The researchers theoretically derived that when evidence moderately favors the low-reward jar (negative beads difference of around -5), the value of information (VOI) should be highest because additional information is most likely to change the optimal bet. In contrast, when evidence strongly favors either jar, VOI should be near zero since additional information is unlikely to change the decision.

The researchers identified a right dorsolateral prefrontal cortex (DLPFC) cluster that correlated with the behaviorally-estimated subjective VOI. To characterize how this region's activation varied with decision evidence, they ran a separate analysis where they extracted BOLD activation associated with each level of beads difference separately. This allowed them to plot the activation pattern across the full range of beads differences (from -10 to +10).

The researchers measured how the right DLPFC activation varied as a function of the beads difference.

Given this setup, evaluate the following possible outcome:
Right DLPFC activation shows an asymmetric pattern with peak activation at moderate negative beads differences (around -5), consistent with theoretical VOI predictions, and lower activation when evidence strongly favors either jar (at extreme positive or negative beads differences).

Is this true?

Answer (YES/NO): YES